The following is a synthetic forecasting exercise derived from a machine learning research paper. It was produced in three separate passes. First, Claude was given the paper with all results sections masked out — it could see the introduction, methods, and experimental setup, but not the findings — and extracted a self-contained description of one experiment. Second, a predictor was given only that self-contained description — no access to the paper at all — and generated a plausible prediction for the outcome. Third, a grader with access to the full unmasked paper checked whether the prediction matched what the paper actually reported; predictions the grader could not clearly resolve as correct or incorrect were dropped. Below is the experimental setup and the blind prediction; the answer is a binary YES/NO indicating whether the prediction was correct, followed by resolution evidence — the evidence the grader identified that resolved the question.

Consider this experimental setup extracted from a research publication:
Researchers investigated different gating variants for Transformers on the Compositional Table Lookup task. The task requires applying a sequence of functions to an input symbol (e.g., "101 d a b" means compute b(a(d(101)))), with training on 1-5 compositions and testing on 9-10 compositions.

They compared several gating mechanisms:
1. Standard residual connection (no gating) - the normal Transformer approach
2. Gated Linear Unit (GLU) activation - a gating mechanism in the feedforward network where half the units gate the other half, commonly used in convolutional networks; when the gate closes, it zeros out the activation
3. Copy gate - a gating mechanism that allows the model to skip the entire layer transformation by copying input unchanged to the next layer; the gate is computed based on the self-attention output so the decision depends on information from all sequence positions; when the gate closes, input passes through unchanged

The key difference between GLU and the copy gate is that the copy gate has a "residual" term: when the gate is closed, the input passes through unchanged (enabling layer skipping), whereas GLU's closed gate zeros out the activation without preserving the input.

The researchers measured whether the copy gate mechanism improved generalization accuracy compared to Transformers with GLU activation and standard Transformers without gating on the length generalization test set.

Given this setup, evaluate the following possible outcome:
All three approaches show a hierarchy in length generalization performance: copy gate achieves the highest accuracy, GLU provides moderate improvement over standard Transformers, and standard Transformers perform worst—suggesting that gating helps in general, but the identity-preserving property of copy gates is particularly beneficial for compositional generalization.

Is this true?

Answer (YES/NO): NO